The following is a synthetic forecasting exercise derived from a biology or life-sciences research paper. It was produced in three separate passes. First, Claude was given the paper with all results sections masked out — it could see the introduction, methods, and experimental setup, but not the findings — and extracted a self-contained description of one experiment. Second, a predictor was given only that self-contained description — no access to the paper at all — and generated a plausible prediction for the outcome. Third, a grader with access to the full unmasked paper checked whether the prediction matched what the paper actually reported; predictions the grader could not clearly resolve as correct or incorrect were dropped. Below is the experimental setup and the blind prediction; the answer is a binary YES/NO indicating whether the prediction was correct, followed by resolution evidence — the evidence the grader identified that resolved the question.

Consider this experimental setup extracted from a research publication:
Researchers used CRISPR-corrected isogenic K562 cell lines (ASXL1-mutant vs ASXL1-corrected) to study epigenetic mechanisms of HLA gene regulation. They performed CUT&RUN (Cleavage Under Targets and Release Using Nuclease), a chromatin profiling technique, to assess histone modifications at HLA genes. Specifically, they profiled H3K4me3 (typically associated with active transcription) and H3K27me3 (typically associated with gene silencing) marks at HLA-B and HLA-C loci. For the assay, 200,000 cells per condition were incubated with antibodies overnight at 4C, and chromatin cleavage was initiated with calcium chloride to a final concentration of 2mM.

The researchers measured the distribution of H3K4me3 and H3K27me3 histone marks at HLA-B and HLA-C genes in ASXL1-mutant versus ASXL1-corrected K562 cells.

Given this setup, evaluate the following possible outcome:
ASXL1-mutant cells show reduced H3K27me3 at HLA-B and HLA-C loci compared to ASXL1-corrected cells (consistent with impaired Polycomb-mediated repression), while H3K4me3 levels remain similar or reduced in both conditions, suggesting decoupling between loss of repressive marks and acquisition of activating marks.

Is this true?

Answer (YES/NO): NO